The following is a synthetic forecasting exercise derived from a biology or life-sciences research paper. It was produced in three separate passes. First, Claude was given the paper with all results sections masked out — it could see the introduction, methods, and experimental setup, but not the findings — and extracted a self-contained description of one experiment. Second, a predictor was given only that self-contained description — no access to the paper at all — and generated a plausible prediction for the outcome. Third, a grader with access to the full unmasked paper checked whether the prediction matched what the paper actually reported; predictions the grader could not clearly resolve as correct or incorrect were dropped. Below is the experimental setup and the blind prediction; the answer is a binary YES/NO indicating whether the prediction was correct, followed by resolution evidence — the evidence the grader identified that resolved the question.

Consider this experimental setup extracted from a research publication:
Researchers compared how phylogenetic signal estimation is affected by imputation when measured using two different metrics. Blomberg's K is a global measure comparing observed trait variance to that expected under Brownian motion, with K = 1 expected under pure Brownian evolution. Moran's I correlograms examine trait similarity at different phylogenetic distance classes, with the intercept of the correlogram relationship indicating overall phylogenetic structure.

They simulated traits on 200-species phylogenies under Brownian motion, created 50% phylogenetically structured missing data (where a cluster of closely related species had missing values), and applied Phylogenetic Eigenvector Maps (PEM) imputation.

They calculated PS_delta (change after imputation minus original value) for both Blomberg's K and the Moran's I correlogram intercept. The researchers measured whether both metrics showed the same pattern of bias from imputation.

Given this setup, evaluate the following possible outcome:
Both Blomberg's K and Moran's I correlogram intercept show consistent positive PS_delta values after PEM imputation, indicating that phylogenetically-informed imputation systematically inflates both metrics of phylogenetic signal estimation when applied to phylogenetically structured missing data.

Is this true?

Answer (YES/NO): NO